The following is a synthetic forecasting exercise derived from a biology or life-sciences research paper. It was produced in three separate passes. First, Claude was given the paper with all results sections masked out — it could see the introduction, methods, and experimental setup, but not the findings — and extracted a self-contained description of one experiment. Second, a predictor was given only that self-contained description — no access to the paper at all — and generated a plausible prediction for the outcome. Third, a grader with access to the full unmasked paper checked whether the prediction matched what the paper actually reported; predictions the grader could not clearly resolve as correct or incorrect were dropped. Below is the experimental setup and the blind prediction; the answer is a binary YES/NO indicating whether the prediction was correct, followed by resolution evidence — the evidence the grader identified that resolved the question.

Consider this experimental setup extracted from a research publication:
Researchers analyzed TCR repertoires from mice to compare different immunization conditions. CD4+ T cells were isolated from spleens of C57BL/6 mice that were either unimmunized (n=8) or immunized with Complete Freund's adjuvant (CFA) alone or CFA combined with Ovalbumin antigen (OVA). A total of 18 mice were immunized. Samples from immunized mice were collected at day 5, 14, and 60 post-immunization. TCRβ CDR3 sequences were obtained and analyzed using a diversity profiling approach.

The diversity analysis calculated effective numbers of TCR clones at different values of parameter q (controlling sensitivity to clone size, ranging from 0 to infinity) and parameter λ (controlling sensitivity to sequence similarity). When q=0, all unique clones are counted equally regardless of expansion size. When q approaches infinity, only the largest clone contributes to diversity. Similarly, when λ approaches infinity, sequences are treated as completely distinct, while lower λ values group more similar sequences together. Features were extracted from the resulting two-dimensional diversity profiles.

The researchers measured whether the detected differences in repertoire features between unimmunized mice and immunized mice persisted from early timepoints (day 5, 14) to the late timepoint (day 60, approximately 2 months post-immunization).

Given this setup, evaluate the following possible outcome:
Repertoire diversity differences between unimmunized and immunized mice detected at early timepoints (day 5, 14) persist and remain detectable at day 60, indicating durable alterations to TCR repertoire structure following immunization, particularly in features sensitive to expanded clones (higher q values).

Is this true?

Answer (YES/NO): YES